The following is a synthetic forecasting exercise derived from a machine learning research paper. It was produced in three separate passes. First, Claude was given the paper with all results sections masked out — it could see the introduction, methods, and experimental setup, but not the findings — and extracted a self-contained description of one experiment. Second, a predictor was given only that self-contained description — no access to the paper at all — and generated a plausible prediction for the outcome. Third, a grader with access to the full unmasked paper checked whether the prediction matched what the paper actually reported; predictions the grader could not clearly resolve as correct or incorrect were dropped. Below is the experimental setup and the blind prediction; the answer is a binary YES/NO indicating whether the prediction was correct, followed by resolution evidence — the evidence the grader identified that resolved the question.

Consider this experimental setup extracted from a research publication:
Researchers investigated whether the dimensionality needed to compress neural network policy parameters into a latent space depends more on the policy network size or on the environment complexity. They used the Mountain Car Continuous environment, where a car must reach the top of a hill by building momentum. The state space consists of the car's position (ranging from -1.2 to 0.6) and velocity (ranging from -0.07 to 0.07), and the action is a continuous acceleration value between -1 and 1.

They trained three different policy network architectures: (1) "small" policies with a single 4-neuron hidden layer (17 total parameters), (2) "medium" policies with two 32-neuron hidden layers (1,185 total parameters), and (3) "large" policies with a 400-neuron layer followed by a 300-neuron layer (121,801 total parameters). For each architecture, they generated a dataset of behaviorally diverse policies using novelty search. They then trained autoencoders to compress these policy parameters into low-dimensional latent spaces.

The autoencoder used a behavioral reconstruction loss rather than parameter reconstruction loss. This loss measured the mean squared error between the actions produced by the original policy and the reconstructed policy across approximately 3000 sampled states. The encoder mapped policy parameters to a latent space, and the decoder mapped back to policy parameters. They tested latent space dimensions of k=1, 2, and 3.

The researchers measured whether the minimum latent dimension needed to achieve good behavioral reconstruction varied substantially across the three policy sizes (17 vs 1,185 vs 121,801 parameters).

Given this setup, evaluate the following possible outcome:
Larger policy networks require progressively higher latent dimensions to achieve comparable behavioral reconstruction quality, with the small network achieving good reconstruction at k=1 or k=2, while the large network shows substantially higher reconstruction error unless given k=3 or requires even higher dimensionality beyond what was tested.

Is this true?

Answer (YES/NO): NO